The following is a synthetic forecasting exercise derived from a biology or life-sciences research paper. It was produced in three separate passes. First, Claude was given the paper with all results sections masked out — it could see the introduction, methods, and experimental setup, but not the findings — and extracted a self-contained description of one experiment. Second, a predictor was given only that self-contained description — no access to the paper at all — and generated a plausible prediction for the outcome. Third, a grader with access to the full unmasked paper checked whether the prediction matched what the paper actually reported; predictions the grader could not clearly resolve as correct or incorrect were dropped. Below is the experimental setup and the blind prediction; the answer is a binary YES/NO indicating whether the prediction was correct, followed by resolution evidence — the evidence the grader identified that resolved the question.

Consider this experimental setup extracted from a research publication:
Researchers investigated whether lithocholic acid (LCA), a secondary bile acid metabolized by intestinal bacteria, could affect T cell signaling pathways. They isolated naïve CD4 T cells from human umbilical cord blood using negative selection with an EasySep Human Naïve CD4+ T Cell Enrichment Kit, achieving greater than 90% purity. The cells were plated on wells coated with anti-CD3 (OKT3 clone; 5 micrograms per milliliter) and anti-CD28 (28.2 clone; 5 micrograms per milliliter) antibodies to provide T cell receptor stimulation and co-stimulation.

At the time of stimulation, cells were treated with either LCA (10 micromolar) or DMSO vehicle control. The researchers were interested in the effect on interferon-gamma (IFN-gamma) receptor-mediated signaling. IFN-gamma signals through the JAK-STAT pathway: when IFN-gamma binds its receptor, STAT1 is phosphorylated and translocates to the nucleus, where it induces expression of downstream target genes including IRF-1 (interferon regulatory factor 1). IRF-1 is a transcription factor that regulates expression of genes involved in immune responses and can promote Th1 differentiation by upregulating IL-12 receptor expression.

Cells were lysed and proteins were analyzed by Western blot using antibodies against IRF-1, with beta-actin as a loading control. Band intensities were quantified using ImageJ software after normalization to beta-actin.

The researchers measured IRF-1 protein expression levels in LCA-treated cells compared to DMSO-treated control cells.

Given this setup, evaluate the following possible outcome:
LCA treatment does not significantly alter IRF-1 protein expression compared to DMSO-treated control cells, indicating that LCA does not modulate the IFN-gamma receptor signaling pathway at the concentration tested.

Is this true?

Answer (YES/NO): NO